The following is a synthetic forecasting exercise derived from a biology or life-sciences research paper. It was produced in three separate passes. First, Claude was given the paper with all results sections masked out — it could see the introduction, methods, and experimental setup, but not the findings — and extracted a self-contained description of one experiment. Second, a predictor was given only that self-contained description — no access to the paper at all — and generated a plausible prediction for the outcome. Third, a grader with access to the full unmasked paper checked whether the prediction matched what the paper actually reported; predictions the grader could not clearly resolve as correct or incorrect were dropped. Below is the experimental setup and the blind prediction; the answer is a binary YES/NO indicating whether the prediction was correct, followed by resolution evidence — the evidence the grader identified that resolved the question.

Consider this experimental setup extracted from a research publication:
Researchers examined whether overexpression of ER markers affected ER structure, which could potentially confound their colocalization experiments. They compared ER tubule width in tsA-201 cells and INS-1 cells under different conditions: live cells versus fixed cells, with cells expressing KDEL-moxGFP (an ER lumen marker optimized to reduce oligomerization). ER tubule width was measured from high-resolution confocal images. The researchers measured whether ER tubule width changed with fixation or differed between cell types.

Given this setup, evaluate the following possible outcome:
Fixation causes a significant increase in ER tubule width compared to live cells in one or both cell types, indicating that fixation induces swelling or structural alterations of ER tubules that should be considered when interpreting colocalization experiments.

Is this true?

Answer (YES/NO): NO